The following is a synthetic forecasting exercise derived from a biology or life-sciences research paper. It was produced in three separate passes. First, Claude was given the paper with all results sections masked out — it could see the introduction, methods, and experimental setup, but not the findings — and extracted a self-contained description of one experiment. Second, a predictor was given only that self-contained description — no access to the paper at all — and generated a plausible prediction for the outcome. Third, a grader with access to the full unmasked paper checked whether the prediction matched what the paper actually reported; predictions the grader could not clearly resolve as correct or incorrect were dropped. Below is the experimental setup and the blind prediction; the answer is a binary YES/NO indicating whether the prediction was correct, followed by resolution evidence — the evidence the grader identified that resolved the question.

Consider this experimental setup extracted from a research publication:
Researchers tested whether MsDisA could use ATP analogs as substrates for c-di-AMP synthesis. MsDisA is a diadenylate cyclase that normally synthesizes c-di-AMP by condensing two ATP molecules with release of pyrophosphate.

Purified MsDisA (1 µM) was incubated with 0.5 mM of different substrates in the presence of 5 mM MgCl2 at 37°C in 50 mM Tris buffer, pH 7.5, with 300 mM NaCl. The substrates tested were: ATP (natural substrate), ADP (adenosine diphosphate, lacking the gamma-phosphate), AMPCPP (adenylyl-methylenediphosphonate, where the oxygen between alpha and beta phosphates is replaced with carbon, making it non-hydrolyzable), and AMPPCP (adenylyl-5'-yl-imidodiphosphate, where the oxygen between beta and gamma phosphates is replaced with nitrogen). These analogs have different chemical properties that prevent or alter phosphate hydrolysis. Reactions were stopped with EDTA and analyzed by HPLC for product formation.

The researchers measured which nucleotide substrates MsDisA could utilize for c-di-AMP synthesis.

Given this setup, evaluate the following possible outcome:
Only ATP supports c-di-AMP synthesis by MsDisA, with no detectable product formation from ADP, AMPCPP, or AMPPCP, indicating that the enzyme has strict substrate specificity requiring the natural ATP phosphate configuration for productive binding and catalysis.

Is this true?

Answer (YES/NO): YES